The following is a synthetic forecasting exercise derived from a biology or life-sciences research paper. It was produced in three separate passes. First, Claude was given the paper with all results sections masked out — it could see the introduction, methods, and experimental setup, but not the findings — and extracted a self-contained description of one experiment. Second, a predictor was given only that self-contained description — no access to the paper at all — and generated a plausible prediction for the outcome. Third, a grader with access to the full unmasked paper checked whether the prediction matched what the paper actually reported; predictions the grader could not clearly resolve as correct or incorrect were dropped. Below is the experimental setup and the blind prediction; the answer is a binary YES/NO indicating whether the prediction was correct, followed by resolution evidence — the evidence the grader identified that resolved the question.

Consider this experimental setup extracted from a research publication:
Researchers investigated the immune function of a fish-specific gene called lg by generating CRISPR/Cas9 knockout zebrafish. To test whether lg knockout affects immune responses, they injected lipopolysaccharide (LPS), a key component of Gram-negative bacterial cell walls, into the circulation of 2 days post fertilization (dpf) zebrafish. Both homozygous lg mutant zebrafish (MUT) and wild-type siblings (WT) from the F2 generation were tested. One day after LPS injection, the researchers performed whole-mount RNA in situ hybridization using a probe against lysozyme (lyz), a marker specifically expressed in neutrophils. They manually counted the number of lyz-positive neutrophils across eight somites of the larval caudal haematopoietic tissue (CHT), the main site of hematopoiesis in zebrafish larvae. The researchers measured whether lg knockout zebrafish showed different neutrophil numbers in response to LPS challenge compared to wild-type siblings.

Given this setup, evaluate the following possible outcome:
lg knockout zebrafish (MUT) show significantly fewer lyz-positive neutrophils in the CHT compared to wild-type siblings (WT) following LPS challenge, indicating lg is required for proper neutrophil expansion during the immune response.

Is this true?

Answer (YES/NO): NO